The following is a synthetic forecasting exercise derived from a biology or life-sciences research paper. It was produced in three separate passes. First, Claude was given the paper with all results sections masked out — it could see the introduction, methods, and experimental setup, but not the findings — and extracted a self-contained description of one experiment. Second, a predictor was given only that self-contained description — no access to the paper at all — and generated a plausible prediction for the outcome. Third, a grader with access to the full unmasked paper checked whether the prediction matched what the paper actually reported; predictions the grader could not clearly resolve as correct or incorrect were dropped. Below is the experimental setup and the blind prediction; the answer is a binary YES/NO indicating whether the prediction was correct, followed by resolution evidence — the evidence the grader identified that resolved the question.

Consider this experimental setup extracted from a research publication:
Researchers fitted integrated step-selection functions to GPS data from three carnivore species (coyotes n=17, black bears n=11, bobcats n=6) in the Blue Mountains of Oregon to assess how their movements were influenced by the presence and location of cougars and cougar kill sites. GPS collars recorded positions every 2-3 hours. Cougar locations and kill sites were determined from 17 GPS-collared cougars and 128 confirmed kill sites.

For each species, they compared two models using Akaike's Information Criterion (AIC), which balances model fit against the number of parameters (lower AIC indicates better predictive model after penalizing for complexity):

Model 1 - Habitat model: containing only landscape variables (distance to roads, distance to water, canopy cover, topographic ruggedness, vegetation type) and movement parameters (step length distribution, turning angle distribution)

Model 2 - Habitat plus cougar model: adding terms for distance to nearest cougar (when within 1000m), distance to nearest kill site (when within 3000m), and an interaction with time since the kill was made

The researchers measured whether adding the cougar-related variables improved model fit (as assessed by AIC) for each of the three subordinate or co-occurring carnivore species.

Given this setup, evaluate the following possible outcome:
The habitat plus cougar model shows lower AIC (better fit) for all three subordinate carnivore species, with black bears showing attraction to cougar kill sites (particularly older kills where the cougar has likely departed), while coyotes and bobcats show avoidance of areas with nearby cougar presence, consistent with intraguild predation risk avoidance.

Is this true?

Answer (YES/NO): NO